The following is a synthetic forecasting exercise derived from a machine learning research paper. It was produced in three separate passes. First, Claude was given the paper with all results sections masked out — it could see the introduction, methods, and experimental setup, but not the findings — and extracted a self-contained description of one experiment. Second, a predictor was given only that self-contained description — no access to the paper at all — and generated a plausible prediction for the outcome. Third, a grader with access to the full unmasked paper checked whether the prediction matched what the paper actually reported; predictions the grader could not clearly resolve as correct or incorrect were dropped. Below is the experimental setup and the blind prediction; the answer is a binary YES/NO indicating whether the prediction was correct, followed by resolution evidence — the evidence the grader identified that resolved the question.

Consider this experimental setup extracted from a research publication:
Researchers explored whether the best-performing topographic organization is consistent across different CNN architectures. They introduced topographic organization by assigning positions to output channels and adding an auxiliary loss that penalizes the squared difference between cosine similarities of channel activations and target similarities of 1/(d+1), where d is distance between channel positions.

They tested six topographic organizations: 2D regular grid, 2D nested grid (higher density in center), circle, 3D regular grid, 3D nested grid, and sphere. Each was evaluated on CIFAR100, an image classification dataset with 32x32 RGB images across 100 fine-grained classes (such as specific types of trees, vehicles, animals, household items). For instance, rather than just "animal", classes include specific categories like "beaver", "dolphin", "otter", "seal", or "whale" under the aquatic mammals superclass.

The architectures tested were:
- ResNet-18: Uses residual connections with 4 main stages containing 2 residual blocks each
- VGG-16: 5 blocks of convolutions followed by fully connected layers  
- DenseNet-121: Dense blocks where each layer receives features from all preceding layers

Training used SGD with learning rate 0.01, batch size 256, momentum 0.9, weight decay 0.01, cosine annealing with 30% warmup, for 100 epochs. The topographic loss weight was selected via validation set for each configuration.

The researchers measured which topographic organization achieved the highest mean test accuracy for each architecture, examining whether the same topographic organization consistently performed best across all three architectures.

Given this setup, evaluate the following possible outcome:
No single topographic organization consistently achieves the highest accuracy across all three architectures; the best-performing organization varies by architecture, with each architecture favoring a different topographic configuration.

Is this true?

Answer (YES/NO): YES